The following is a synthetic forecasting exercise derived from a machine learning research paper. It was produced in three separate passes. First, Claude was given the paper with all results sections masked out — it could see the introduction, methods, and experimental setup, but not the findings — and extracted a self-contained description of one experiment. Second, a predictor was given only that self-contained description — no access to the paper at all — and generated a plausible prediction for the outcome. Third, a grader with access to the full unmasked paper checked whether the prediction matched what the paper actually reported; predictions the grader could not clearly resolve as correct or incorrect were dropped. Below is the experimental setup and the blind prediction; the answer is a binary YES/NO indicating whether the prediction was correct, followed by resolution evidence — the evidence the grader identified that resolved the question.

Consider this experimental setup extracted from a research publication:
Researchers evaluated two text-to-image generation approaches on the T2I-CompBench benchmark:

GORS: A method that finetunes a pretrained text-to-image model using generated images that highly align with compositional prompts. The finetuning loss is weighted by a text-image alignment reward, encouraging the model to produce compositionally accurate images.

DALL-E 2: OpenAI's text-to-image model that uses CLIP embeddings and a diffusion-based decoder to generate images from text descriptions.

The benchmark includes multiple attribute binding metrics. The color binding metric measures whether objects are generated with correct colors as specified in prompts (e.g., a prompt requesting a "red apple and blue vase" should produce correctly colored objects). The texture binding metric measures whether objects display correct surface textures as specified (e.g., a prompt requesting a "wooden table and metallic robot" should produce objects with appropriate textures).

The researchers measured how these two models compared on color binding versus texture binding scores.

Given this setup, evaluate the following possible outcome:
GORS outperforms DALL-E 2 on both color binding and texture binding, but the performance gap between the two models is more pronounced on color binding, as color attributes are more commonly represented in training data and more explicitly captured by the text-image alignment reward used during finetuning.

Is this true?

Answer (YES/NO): NO